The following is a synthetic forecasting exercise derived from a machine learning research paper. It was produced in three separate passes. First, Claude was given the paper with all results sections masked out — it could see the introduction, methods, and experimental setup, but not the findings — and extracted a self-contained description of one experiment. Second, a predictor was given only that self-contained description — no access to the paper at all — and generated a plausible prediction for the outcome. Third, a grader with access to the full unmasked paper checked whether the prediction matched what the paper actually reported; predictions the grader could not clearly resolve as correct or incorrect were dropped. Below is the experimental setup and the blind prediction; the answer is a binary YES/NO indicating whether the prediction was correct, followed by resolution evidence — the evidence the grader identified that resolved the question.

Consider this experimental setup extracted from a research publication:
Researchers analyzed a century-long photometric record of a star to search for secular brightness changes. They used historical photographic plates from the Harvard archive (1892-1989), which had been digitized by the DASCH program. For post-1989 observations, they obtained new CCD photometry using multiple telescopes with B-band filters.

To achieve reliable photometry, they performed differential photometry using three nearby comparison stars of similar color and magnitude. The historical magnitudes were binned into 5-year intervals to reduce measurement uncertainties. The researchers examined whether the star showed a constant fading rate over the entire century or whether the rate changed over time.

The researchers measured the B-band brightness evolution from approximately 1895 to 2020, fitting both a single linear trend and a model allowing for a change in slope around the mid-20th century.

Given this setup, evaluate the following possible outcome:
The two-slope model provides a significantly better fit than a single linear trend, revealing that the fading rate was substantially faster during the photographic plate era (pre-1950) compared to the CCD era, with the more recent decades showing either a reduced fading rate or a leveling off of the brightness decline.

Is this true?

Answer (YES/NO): YES